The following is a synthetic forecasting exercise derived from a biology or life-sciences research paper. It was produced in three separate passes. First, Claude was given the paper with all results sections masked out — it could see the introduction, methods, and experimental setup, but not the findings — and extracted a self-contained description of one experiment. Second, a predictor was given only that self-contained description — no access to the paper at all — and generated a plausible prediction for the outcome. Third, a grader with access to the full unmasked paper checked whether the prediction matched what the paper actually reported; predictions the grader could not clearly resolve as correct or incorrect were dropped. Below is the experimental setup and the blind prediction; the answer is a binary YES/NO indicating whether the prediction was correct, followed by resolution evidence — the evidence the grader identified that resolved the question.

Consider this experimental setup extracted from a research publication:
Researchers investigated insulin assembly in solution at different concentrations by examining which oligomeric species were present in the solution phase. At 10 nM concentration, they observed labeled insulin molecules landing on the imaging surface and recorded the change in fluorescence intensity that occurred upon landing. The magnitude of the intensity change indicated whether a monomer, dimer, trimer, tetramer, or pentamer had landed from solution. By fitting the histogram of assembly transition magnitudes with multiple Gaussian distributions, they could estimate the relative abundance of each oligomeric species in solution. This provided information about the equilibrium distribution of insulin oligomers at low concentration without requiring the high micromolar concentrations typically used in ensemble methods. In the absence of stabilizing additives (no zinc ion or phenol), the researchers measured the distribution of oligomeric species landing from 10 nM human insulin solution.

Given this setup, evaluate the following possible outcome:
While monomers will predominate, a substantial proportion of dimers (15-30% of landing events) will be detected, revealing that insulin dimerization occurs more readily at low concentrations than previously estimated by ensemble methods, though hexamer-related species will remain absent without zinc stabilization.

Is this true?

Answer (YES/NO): NO